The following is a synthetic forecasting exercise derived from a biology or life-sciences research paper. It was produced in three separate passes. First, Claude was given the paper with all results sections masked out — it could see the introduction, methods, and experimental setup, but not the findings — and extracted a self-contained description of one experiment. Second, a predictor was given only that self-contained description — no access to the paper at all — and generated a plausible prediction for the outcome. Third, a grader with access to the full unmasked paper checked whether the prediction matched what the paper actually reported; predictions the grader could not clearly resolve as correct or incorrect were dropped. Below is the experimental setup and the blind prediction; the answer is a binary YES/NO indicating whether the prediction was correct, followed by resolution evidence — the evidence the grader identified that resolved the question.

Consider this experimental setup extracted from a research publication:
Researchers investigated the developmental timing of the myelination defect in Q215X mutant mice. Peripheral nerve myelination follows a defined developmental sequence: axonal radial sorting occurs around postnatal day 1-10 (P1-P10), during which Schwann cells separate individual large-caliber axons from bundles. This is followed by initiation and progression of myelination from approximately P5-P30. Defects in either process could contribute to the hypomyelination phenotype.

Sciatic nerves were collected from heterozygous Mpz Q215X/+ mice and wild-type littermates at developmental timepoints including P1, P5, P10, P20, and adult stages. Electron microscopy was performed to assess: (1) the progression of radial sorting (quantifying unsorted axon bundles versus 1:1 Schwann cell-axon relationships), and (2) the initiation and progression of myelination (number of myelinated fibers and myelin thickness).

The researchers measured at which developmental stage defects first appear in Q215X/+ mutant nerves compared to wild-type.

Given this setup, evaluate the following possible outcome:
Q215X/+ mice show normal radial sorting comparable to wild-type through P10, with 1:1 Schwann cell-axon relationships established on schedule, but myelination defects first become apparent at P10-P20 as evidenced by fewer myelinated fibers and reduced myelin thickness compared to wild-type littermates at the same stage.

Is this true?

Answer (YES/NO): NO